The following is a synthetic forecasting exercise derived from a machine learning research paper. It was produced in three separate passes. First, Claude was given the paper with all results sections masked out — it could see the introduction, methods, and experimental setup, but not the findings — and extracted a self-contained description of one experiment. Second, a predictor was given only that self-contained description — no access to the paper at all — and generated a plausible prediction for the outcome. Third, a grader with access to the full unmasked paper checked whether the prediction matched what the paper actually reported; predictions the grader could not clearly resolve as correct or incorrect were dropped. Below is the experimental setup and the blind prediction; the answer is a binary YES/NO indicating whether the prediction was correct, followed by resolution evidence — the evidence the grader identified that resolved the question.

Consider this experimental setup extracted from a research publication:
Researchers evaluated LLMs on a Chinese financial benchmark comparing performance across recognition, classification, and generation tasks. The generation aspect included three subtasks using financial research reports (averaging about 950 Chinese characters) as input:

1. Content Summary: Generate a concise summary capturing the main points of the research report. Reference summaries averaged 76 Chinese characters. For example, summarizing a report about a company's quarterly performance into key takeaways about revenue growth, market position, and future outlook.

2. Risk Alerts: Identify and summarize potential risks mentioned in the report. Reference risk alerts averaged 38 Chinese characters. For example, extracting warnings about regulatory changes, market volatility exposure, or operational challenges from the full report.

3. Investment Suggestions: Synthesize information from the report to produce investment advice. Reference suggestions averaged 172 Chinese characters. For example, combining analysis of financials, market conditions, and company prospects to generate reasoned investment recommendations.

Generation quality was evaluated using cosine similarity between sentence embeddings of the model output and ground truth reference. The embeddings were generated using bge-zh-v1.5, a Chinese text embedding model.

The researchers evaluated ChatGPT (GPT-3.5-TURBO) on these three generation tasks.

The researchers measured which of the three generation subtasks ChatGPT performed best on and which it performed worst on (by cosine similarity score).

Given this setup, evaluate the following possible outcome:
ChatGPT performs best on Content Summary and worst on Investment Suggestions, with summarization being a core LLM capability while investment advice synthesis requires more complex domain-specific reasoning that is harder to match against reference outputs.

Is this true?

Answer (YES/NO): NO